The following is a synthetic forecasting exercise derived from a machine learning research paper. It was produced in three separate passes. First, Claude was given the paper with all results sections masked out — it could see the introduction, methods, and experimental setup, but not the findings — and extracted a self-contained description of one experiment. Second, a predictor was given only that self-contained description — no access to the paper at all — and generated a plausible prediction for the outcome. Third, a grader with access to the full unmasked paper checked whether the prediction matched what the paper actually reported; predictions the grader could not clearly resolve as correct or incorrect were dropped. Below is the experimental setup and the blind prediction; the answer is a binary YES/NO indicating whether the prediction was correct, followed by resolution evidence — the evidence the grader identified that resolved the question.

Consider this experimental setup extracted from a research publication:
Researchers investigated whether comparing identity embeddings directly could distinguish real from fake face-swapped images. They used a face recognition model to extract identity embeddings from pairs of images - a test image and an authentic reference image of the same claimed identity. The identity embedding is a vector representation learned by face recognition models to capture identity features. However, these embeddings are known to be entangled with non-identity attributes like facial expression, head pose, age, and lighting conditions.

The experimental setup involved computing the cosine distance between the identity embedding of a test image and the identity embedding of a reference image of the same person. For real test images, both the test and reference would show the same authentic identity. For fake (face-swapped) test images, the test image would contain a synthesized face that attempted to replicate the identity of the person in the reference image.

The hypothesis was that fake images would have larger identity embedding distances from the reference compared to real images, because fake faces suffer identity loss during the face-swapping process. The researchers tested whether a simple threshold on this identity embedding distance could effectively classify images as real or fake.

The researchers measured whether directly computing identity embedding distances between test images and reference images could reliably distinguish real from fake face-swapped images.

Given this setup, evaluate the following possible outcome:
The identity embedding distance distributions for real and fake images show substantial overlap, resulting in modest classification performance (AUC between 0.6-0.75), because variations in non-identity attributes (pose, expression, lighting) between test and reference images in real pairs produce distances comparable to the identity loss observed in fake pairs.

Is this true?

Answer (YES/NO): NO